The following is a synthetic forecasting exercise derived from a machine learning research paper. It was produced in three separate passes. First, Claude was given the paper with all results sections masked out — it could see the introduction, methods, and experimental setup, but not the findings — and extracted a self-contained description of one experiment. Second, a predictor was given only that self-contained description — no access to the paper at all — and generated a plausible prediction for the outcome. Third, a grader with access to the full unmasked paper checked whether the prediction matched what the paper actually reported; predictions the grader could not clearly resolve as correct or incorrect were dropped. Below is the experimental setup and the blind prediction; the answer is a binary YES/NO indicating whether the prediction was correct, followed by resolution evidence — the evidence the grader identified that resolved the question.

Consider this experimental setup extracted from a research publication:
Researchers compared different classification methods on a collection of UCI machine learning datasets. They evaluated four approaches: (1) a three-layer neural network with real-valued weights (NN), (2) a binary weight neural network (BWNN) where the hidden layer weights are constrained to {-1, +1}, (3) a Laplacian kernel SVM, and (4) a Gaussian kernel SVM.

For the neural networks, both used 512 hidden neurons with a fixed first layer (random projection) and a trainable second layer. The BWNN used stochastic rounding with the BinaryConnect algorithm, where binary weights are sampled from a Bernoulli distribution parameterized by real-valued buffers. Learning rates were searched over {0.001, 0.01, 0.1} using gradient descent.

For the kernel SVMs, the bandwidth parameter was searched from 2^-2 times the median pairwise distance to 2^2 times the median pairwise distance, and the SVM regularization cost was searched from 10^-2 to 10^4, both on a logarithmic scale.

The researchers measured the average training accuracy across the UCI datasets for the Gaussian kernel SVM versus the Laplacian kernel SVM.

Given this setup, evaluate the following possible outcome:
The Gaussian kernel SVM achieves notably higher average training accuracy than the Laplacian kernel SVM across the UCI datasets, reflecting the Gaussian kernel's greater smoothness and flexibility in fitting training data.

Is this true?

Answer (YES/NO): NO